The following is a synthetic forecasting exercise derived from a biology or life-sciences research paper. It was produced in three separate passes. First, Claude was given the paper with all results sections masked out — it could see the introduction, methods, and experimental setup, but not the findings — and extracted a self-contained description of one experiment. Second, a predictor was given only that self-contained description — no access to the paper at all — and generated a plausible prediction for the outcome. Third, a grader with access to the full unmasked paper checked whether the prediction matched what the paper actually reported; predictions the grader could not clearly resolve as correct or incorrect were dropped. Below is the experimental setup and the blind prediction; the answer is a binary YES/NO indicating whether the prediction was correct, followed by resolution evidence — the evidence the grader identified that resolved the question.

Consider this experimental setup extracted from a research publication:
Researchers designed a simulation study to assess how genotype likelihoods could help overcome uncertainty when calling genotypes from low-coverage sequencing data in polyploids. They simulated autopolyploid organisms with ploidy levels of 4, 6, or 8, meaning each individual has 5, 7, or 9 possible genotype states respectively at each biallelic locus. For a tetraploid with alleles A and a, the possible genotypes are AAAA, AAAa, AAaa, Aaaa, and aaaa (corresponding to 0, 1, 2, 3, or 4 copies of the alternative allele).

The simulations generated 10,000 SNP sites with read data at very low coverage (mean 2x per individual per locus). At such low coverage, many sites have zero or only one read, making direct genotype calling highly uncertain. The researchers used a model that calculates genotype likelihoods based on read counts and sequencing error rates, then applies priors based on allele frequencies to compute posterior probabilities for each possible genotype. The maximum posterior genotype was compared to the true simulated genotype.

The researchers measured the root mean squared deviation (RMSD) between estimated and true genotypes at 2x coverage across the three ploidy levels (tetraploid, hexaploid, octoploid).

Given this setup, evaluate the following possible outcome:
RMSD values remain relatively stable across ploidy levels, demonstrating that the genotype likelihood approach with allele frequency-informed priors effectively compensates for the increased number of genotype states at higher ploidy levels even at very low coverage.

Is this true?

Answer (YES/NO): NO